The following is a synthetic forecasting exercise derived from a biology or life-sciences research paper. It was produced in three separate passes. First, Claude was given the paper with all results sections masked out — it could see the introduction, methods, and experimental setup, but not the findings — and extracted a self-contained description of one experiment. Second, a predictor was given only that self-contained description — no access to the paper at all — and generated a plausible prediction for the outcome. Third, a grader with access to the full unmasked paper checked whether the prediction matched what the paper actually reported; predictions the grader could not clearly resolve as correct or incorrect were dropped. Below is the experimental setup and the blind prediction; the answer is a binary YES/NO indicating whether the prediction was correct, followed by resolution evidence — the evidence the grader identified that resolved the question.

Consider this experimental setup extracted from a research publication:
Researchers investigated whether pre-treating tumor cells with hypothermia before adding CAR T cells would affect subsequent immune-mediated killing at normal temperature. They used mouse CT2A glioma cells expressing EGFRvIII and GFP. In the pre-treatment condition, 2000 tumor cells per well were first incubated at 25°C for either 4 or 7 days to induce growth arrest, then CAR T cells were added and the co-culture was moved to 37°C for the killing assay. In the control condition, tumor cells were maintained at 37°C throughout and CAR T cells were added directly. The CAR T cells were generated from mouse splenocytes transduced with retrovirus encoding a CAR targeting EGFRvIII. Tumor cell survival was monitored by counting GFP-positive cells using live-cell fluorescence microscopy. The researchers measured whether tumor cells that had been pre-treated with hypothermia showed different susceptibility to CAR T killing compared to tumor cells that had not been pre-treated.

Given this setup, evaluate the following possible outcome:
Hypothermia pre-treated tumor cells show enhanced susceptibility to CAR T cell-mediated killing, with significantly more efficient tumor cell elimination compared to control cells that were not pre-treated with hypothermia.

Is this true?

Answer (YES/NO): NO